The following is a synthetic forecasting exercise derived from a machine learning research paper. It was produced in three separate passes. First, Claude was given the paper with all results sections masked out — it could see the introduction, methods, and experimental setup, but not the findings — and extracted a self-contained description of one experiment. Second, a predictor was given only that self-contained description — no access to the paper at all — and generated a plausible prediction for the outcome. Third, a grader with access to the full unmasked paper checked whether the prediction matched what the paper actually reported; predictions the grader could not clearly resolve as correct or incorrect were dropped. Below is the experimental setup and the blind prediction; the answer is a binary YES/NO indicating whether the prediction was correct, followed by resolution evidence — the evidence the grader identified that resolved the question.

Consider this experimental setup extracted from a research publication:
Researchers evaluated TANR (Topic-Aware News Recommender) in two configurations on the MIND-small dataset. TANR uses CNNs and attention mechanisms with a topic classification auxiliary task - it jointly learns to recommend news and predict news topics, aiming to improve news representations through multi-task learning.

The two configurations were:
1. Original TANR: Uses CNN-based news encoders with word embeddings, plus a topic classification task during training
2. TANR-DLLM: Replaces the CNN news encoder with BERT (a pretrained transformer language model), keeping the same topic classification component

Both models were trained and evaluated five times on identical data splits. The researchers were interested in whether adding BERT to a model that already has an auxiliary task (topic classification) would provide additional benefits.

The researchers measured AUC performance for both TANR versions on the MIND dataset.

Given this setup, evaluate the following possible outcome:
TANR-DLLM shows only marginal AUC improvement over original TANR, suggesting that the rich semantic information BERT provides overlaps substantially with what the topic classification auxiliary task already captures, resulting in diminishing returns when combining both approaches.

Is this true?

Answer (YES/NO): NO